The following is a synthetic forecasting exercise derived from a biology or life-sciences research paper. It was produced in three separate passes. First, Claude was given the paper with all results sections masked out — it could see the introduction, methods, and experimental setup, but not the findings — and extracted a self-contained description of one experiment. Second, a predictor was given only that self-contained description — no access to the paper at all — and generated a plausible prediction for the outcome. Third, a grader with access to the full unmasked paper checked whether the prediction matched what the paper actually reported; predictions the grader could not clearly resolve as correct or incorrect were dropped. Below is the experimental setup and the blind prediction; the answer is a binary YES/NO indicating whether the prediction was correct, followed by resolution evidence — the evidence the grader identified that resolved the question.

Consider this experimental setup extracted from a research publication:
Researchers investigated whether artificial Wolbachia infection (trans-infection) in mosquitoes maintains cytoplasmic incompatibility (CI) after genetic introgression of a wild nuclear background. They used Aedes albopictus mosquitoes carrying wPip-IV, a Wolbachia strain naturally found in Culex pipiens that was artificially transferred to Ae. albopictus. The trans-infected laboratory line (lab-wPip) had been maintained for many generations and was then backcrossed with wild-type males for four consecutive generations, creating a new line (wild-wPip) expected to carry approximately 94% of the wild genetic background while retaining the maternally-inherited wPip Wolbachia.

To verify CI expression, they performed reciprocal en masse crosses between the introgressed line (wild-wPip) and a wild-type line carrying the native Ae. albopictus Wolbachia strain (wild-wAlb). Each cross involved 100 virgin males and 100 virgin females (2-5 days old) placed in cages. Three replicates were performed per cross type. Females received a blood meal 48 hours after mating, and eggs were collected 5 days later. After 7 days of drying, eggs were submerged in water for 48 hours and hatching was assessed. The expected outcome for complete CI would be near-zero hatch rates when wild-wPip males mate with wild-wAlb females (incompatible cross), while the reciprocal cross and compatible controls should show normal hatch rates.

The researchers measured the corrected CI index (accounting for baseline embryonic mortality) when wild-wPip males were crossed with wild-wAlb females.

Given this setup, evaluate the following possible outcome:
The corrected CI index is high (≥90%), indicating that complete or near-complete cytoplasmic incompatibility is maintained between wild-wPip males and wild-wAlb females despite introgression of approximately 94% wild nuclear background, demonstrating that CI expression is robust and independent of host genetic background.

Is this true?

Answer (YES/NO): YES